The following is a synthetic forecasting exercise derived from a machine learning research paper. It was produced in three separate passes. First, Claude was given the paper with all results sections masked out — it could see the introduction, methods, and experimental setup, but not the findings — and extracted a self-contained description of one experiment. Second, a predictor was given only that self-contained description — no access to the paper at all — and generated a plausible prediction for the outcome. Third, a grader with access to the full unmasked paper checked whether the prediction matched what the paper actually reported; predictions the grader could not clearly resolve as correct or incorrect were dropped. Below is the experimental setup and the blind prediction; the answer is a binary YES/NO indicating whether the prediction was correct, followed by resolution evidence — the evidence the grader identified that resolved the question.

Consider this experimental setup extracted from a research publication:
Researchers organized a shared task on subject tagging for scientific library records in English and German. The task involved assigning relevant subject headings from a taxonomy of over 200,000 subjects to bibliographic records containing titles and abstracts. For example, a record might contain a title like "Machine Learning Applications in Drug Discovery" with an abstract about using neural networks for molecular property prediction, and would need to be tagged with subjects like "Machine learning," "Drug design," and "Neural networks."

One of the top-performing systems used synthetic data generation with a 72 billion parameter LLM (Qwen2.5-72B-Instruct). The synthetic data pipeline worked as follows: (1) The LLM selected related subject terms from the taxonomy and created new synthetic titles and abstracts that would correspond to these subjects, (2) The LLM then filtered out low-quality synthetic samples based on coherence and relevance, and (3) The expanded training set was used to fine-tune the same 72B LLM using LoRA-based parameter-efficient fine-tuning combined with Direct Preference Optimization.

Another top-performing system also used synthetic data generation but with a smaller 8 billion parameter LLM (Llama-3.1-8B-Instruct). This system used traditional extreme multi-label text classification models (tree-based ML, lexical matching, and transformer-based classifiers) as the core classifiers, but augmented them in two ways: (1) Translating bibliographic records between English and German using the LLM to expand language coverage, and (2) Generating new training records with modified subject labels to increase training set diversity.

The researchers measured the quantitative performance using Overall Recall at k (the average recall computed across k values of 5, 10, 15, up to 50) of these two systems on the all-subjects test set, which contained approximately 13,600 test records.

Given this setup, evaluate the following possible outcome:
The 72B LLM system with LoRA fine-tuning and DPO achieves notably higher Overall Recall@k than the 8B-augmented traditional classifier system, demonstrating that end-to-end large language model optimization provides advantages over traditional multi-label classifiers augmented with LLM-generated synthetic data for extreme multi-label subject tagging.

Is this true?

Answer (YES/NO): NO